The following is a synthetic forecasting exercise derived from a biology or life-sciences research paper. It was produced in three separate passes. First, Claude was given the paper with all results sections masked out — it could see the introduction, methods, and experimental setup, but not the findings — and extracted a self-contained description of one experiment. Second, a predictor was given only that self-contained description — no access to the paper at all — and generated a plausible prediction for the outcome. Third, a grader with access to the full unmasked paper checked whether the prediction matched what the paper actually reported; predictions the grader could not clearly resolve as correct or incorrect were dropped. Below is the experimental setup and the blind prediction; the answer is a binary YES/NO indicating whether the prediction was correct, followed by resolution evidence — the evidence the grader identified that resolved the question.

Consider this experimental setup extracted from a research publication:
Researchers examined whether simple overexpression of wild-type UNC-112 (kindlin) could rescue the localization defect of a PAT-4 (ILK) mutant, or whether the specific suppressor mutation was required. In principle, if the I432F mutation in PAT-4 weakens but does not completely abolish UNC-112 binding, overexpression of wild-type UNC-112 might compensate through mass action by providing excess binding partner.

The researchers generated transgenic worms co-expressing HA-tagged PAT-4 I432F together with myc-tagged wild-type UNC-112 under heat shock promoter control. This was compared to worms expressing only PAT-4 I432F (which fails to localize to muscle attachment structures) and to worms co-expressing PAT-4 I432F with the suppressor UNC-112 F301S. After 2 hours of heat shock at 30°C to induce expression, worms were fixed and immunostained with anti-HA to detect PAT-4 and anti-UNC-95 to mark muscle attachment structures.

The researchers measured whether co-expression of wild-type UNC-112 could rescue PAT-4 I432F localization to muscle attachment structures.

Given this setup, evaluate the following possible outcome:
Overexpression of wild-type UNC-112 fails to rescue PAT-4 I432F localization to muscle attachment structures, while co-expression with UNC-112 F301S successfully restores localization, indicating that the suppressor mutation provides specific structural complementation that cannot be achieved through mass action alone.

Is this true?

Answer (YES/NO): YES